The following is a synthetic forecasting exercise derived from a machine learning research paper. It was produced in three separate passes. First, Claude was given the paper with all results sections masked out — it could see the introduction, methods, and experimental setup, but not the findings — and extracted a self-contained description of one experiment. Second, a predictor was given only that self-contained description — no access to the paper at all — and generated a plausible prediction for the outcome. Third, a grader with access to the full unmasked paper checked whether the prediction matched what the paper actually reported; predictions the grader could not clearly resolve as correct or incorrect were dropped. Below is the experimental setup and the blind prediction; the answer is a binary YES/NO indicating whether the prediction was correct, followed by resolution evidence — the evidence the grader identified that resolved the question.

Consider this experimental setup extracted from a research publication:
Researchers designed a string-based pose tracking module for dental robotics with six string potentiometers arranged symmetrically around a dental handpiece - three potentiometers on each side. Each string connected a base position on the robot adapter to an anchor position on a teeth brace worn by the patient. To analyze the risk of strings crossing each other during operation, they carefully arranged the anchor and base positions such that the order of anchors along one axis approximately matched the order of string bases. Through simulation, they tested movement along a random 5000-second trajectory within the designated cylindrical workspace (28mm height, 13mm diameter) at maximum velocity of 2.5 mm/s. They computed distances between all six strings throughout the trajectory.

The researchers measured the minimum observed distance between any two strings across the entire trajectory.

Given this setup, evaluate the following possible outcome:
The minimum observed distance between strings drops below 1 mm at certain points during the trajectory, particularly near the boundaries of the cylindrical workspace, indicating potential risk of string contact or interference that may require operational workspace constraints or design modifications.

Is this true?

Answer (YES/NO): NO